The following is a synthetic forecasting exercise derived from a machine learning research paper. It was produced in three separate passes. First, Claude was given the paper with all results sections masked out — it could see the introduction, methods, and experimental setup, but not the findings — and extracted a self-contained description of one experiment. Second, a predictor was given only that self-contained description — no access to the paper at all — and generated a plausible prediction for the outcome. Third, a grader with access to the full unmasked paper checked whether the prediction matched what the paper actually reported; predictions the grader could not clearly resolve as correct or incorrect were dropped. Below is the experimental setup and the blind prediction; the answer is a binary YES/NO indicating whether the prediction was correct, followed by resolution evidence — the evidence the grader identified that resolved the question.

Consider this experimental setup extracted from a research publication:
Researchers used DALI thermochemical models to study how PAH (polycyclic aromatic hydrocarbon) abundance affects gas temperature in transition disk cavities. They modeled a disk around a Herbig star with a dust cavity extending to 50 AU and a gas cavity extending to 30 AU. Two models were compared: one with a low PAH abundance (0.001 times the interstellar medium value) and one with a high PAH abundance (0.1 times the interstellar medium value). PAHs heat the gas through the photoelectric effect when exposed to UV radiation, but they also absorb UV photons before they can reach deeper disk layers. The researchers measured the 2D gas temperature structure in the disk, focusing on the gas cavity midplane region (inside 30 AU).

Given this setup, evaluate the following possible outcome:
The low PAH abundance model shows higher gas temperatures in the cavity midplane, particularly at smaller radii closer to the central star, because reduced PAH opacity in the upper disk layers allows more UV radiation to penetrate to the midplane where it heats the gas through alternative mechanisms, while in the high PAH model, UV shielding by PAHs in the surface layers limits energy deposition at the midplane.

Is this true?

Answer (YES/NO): YES